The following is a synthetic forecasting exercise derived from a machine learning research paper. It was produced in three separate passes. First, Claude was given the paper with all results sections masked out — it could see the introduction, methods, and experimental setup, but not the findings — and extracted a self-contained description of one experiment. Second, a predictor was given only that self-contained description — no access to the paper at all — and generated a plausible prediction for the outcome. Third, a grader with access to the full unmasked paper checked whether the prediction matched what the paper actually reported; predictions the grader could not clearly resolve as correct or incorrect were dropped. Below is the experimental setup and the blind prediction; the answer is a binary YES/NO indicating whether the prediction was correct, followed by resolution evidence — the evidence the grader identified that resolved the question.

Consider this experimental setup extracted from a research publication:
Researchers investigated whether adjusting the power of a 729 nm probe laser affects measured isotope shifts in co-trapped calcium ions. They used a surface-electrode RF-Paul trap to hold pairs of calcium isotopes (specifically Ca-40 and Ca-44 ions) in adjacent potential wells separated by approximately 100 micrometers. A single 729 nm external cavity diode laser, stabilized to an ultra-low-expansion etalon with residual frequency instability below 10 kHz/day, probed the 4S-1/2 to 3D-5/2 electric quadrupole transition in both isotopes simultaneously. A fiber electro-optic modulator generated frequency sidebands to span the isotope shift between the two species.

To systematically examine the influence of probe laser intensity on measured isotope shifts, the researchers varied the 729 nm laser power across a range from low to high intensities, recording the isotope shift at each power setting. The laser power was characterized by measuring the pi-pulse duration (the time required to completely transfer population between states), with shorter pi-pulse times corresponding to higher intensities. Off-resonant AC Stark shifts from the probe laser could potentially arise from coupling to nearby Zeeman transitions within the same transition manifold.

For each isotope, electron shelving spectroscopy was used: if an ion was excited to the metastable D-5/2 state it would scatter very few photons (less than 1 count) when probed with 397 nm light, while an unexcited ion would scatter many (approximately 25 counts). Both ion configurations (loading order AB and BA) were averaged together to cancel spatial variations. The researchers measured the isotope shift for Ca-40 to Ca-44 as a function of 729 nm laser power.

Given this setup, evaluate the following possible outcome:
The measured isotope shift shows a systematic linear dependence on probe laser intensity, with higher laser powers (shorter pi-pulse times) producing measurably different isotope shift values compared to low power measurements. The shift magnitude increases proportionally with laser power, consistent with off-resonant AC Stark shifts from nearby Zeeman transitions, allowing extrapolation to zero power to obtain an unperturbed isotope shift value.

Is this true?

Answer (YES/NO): NO